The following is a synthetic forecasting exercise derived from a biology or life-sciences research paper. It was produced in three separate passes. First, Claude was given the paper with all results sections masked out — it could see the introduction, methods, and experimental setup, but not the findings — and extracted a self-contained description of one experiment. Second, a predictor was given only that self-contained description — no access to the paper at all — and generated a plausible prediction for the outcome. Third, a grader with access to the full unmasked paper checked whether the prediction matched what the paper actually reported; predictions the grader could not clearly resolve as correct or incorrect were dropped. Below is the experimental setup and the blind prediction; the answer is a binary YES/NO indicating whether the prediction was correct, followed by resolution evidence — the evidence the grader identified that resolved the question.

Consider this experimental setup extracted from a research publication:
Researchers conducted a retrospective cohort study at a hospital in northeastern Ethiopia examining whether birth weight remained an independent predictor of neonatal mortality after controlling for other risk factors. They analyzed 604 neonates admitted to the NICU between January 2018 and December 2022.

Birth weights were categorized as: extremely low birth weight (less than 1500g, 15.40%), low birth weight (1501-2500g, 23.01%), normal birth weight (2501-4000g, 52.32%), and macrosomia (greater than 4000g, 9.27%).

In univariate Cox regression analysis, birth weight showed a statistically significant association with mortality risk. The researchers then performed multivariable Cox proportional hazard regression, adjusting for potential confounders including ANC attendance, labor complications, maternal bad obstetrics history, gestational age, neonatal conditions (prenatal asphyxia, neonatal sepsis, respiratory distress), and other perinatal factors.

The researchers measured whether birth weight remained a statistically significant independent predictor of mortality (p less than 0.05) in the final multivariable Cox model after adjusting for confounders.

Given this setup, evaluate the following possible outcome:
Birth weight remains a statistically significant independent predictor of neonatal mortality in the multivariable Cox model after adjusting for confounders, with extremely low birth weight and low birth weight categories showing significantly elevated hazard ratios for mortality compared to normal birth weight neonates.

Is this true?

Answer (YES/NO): NO